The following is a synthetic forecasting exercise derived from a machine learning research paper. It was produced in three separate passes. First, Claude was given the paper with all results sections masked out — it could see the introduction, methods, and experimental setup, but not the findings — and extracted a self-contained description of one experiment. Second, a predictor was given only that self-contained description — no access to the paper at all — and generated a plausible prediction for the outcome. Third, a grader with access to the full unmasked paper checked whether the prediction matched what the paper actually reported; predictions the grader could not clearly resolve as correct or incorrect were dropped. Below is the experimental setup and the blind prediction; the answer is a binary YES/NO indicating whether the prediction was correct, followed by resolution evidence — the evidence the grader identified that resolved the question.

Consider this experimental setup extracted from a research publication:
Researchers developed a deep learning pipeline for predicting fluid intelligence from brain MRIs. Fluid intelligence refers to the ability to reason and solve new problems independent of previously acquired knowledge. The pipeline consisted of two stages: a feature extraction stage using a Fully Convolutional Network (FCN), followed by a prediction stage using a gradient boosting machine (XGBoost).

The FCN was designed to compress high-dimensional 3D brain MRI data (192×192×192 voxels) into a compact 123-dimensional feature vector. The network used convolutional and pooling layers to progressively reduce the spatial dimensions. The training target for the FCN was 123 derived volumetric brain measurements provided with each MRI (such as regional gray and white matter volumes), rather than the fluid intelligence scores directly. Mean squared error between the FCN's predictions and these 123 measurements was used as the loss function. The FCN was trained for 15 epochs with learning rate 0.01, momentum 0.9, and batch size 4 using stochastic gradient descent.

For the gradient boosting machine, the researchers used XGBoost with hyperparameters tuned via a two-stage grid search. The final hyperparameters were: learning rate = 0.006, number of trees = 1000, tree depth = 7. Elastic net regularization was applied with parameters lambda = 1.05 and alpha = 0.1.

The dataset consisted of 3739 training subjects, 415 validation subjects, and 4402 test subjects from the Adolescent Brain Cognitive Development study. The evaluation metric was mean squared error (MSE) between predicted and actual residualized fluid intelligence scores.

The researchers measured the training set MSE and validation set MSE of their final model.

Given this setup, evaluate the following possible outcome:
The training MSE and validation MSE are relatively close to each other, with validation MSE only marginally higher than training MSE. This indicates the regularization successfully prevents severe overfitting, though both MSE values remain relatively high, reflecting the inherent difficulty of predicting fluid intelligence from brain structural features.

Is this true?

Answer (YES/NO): NO